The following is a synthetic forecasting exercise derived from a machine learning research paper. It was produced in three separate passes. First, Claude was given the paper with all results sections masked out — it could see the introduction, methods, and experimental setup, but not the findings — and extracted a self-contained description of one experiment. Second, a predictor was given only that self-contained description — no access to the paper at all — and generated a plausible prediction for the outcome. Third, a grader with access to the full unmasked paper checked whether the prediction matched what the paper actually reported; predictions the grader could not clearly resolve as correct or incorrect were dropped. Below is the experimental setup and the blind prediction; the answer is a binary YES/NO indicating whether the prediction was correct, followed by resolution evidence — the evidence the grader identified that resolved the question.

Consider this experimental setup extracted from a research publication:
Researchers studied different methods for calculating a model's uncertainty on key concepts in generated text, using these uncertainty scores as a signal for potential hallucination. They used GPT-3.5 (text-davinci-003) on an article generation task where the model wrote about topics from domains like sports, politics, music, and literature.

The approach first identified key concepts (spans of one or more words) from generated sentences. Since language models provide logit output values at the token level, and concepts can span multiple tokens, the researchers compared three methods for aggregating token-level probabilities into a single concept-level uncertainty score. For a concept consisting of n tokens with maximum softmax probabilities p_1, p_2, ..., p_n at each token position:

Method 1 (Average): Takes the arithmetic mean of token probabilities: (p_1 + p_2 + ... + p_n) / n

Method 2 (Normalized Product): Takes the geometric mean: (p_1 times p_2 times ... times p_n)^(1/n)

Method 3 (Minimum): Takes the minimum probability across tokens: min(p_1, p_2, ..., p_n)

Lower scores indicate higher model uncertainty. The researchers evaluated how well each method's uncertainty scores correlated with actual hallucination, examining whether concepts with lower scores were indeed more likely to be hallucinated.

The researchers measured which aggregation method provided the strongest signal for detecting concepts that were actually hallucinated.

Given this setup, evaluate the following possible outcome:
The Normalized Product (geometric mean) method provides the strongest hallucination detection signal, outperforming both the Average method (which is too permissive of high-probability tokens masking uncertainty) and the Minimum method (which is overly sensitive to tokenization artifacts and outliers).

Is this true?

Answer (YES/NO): NO